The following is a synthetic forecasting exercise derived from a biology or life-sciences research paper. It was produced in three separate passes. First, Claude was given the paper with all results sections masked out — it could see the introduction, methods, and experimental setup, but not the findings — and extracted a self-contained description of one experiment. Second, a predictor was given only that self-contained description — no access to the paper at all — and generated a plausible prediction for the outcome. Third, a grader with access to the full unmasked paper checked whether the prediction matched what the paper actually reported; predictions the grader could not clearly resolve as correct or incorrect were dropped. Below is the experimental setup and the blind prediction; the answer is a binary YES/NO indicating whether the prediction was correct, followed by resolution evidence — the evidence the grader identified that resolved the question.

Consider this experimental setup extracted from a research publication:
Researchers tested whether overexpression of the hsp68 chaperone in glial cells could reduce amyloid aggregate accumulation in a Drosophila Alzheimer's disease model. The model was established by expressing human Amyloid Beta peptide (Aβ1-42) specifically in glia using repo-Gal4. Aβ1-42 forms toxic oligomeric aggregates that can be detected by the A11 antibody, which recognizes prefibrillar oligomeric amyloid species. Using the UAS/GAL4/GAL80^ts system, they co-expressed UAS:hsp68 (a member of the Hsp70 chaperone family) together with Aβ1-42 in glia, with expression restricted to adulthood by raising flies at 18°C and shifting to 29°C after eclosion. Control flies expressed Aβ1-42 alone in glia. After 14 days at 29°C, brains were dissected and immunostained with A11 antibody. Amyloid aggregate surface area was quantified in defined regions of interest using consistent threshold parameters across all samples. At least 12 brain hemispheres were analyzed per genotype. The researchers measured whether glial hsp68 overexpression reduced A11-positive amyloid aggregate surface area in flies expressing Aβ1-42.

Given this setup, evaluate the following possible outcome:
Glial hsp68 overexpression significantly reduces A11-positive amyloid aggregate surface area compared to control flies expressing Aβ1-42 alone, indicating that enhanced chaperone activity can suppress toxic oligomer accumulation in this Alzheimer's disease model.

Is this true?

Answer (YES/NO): YES